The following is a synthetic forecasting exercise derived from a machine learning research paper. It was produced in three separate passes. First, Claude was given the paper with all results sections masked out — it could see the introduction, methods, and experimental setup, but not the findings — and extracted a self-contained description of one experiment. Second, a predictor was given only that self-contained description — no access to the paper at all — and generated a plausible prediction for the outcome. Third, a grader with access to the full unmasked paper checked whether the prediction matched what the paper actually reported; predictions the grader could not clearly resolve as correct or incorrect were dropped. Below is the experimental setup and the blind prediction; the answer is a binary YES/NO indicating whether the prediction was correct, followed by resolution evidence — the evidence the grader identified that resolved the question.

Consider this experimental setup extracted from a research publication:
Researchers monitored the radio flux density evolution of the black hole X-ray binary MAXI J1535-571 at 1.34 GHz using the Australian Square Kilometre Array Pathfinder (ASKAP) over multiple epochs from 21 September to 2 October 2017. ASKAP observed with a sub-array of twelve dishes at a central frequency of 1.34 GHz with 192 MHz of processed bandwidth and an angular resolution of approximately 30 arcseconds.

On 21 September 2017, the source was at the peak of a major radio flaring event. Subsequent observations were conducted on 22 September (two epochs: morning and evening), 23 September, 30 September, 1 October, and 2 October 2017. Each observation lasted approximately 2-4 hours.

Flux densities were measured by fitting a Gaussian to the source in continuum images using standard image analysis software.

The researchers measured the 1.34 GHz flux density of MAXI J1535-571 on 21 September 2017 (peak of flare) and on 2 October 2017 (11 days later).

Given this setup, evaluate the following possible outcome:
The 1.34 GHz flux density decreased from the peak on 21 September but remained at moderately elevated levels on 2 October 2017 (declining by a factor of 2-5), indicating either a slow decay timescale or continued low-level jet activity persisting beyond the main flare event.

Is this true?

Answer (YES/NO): NO